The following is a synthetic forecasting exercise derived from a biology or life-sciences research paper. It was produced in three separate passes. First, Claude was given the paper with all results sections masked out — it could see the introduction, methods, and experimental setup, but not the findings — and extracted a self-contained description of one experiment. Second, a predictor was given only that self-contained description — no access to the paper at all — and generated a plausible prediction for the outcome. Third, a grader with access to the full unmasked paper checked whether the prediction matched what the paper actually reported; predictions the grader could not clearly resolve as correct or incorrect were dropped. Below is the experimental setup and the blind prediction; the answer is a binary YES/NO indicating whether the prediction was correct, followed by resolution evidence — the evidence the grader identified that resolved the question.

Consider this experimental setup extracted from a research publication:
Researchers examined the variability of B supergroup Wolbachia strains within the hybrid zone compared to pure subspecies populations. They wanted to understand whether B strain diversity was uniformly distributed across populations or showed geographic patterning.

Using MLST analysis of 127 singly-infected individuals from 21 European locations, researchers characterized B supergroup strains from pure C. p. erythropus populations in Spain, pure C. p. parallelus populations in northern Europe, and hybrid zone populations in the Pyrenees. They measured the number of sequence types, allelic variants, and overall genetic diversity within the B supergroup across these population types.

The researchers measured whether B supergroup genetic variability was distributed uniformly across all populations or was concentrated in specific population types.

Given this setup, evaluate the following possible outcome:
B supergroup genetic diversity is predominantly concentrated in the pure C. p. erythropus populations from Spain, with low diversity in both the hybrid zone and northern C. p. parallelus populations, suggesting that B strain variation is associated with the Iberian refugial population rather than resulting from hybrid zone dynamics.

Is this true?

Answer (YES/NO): NO